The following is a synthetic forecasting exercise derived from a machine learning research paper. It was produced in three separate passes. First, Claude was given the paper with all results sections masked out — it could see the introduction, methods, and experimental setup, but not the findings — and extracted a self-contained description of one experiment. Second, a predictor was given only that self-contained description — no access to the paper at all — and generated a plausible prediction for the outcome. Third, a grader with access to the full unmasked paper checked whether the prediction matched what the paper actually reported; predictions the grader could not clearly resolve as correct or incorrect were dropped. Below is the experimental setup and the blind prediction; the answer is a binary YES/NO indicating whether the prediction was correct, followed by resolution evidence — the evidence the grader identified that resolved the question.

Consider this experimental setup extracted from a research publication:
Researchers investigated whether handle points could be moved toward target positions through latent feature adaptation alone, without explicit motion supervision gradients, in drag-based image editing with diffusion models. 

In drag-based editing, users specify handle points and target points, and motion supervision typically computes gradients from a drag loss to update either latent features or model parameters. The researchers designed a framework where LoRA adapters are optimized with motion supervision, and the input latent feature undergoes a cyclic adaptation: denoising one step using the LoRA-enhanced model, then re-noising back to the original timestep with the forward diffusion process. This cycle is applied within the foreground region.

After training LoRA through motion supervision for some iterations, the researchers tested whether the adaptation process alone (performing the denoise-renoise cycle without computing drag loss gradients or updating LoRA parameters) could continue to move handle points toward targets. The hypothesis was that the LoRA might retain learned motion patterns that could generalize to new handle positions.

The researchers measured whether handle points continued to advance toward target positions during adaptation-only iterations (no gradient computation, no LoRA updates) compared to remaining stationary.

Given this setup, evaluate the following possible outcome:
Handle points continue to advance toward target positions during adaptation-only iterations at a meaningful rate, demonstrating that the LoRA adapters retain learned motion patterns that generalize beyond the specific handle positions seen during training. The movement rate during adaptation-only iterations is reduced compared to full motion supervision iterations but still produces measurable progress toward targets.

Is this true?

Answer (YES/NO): NO